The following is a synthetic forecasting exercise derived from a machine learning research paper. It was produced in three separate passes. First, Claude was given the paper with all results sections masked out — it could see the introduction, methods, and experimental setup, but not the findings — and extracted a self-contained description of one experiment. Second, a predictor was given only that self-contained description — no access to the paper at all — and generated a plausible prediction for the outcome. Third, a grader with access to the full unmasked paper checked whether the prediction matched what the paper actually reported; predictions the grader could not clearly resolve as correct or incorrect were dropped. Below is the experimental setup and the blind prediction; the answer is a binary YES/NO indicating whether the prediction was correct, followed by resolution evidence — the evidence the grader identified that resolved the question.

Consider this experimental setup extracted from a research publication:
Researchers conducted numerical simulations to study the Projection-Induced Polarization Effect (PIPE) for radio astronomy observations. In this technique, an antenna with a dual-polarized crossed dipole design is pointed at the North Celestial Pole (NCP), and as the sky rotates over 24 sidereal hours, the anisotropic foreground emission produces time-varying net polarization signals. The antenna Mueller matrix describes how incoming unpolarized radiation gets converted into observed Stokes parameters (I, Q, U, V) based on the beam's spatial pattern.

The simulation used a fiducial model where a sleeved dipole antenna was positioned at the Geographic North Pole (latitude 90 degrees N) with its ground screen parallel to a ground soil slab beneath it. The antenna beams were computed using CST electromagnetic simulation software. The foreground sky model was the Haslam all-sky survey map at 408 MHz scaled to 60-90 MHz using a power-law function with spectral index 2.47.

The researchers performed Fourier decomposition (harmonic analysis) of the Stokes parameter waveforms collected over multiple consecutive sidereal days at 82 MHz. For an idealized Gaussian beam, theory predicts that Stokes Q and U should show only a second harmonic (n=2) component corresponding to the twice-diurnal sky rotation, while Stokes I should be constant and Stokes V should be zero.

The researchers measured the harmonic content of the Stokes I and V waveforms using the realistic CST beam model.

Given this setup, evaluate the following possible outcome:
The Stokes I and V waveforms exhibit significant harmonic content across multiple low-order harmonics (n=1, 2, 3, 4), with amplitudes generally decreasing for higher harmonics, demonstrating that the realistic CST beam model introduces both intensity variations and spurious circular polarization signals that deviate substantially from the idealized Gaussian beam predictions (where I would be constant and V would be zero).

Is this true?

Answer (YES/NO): NO